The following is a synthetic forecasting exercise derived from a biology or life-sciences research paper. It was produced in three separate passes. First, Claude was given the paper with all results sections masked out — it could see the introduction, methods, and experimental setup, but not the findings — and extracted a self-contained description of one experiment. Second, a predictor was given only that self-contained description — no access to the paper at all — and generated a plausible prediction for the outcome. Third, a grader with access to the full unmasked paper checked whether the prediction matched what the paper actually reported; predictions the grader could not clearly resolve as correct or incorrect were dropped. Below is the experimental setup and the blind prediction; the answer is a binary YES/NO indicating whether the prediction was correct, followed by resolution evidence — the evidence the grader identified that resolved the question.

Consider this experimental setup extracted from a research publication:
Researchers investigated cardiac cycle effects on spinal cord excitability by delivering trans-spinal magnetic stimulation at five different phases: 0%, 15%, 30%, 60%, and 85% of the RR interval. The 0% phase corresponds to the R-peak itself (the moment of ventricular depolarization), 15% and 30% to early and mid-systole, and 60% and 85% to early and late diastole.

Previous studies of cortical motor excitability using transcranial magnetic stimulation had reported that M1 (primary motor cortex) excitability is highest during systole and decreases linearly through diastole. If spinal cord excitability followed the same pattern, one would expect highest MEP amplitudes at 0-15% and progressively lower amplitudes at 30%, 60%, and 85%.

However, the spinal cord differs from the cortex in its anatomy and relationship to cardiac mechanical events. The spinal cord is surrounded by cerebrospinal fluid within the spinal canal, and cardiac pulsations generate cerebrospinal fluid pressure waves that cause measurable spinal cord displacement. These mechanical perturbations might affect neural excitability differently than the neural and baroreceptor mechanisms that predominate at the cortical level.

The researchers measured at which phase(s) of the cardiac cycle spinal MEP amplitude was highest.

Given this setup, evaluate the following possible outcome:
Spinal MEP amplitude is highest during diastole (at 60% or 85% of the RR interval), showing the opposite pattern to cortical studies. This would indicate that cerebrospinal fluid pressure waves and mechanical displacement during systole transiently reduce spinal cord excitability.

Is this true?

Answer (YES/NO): YES